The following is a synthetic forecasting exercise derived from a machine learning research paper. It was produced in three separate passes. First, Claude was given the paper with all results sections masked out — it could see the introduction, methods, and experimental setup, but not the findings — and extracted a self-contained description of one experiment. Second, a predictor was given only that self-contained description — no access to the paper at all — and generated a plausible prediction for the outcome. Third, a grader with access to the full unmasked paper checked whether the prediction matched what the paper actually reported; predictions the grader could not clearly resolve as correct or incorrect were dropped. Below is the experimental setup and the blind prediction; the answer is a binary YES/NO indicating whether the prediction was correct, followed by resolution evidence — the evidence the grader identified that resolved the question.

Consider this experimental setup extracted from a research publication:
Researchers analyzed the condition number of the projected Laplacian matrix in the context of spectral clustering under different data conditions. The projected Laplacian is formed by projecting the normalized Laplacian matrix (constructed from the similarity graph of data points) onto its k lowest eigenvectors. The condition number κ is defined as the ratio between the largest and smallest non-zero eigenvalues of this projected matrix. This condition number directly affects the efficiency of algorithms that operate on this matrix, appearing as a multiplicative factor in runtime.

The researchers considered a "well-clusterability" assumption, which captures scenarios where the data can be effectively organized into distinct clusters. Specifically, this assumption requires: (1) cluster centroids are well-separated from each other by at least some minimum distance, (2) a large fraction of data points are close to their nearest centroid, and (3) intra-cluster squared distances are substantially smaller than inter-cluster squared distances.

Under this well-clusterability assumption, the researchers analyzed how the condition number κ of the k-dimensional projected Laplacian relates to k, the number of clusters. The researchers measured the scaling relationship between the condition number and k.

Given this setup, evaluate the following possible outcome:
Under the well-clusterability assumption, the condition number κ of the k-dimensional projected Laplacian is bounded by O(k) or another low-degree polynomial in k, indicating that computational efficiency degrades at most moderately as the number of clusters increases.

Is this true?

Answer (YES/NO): YES